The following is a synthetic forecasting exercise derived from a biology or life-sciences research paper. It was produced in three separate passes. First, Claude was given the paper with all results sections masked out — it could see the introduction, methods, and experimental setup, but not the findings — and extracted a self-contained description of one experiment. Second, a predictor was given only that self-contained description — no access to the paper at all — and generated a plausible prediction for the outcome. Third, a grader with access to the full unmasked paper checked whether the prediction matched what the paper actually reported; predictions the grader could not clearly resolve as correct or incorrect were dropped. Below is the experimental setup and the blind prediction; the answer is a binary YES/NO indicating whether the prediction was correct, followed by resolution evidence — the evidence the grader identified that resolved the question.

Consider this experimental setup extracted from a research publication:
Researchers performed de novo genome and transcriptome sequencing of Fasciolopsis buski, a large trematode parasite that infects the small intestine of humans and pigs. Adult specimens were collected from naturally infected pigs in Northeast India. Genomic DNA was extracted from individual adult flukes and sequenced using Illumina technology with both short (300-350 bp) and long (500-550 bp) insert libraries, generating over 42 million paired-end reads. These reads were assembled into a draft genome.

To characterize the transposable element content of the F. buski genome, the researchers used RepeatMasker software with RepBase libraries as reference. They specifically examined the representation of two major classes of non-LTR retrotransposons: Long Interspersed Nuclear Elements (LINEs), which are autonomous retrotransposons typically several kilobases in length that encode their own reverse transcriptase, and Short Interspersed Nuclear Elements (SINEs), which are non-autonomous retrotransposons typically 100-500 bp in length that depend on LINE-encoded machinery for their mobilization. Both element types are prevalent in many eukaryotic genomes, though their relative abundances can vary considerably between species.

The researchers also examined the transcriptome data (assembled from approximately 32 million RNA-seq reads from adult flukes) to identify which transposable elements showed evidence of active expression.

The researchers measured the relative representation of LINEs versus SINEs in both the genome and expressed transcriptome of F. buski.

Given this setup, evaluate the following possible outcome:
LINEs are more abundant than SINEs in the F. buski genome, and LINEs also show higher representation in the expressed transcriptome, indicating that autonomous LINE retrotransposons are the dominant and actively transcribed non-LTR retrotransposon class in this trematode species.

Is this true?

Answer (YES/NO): YES